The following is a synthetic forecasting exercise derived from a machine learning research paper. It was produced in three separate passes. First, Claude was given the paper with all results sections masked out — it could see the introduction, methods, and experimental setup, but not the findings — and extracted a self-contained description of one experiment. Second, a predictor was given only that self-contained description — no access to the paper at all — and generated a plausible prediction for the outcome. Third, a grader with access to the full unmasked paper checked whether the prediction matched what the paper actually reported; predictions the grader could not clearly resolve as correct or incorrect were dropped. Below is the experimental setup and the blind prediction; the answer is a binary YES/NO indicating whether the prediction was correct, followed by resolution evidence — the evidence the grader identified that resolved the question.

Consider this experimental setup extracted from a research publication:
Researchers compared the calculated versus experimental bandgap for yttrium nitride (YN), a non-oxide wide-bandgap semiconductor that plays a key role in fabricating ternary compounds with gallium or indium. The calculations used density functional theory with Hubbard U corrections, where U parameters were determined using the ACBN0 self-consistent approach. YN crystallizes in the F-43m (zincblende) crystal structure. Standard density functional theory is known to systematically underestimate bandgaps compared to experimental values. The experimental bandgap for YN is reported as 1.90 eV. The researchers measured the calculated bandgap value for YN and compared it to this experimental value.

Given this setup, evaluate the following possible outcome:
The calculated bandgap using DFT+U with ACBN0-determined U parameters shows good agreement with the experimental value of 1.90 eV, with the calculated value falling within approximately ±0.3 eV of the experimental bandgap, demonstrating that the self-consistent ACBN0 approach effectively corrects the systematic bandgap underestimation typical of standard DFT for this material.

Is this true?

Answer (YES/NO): NO